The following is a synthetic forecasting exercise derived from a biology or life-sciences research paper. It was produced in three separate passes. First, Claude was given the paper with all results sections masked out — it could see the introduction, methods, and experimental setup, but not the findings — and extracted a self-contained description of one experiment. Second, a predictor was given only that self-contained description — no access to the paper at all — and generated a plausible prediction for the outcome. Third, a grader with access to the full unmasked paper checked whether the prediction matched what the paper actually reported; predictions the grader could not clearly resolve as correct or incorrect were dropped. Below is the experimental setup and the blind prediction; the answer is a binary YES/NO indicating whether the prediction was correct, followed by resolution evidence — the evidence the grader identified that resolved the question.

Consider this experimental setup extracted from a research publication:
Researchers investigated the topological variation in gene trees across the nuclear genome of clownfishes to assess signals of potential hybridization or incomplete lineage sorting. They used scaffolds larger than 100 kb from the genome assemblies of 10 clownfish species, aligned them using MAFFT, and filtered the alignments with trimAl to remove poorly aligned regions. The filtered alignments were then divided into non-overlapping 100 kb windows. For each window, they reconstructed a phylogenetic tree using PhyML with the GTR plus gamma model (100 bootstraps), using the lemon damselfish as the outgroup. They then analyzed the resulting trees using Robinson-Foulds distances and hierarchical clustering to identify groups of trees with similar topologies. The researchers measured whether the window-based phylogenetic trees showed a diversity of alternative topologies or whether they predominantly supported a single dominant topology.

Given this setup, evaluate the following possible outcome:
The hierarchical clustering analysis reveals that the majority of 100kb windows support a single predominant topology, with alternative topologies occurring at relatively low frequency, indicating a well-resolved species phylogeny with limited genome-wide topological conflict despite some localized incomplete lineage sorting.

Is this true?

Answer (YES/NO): NO